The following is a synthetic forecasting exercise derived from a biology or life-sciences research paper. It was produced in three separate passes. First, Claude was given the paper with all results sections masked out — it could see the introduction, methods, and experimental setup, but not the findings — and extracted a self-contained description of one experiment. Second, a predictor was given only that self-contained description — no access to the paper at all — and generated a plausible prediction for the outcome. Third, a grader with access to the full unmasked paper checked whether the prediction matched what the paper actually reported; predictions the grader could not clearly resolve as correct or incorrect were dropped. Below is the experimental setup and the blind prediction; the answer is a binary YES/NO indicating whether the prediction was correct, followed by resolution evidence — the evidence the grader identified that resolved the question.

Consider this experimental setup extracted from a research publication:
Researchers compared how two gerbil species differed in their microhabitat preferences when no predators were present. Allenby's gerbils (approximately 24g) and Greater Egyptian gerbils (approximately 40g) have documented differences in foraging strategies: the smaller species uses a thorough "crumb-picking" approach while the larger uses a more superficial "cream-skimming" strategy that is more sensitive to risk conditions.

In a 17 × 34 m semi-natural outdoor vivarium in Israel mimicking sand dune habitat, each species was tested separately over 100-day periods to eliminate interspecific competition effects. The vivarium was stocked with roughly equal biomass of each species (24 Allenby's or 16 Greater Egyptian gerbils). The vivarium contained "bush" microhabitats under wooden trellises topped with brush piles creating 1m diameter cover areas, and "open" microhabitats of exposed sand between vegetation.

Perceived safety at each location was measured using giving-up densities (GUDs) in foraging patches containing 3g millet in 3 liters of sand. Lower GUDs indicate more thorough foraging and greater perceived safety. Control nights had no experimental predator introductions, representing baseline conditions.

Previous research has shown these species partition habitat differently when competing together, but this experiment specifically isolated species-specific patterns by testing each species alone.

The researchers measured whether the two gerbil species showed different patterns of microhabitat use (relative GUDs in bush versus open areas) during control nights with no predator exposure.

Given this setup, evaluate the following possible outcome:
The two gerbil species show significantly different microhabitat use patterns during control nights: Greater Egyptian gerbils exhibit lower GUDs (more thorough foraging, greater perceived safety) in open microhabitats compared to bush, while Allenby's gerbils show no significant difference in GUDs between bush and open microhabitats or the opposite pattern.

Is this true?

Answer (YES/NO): NO